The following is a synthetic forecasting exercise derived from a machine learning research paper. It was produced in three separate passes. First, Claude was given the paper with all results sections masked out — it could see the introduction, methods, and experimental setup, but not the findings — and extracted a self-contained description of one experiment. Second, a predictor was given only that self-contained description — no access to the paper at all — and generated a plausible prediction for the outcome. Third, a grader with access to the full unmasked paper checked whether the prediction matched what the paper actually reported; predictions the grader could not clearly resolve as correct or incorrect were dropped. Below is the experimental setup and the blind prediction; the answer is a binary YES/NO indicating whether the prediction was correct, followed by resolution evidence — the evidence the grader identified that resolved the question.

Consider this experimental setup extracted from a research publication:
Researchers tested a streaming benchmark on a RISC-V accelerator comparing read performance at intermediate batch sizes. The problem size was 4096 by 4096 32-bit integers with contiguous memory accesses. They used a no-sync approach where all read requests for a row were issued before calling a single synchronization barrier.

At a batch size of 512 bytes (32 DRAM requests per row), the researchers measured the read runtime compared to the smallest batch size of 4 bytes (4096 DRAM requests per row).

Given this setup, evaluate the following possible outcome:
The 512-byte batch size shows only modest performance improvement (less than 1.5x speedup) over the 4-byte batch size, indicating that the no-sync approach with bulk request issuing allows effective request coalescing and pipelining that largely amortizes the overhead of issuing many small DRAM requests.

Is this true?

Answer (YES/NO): NO